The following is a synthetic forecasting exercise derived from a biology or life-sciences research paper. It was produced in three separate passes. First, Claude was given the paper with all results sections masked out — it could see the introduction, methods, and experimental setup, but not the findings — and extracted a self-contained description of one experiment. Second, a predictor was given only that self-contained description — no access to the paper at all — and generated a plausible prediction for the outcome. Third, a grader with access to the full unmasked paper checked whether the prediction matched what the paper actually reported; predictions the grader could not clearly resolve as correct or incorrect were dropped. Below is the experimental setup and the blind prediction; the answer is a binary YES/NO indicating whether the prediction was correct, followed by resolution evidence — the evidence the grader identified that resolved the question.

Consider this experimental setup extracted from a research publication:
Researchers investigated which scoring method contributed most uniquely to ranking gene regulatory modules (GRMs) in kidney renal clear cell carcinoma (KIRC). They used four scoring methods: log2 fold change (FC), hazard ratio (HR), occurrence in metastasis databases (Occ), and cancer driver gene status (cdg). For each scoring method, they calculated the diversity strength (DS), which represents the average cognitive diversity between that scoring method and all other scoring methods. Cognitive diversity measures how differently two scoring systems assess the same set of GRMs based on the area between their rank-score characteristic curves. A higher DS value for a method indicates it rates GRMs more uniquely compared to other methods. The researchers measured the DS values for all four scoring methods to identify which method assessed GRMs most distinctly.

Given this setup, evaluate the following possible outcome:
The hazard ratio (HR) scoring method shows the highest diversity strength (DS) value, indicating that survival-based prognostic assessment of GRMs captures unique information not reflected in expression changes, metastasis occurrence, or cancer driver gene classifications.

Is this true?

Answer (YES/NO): YES